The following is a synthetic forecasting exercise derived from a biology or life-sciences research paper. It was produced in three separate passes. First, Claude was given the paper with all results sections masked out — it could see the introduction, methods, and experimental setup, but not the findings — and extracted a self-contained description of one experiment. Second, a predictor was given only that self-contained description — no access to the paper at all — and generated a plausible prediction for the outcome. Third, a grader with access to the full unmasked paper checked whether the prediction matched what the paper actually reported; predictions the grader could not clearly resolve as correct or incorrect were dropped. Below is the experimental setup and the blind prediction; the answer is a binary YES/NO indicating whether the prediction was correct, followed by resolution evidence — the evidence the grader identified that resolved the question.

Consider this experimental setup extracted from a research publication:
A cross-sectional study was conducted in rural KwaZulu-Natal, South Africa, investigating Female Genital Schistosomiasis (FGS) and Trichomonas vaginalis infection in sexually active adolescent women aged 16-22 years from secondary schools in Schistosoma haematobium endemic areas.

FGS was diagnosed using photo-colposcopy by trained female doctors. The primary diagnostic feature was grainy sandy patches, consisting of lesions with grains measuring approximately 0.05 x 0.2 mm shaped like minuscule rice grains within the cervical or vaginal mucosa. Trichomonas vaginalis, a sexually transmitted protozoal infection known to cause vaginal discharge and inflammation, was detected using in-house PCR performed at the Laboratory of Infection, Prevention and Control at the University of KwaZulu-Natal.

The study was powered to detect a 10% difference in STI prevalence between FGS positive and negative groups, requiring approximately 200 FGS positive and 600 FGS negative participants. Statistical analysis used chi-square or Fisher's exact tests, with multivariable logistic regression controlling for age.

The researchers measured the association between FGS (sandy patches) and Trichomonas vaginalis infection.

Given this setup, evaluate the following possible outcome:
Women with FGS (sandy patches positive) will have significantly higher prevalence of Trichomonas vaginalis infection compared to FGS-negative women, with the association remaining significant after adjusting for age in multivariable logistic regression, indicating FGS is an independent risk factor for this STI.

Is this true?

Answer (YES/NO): NO